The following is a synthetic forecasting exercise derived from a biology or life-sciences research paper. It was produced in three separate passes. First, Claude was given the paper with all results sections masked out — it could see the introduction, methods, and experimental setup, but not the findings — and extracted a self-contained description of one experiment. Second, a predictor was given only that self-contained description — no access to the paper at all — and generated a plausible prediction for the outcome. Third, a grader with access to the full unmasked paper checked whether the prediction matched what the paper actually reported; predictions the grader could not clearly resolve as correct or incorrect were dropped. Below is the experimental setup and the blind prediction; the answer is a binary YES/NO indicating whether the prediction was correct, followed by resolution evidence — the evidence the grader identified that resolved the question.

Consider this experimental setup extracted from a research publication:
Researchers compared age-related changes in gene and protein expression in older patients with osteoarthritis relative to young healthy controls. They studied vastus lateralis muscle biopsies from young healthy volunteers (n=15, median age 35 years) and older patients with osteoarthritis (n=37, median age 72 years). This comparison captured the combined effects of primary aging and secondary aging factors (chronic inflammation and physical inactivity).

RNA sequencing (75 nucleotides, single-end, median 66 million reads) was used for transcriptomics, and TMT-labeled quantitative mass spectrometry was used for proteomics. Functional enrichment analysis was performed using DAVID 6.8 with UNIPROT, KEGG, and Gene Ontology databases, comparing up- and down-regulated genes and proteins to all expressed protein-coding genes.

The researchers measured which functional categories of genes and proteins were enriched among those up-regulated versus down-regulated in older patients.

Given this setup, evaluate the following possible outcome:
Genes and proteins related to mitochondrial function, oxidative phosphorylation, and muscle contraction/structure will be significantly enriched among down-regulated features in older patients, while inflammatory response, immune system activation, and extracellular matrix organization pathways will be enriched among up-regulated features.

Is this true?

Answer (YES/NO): NO